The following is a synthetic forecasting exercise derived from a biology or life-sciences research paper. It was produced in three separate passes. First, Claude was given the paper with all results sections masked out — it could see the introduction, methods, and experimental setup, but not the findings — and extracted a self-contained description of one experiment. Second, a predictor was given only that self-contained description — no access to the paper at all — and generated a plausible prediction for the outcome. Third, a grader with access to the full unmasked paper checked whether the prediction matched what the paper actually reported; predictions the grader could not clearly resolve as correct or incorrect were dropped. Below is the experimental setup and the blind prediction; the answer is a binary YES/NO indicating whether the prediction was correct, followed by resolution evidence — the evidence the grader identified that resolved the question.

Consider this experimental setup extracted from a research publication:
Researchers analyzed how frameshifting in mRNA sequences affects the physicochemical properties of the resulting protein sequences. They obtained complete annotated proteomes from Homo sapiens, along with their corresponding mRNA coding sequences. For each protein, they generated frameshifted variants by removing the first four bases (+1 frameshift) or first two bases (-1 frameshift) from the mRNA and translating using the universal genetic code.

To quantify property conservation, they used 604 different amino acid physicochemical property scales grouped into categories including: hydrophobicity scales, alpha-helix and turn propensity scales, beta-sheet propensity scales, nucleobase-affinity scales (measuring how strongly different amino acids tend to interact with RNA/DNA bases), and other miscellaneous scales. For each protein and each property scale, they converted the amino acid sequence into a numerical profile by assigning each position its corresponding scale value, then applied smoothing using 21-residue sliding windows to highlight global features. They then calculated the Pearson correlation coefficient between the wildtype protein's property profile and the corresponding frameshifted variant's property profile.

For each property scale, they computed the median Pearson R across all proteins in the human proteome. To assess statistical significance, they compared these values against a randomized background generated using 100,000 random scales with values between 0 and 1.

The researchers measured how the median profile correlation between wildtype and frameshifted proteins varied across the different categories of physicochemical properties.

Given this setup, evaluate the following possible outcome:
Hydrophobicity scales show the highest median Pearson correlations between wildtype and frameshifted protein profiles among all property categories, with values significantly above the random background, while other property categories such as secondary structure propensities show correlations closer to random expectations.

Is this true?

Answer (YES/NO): YES